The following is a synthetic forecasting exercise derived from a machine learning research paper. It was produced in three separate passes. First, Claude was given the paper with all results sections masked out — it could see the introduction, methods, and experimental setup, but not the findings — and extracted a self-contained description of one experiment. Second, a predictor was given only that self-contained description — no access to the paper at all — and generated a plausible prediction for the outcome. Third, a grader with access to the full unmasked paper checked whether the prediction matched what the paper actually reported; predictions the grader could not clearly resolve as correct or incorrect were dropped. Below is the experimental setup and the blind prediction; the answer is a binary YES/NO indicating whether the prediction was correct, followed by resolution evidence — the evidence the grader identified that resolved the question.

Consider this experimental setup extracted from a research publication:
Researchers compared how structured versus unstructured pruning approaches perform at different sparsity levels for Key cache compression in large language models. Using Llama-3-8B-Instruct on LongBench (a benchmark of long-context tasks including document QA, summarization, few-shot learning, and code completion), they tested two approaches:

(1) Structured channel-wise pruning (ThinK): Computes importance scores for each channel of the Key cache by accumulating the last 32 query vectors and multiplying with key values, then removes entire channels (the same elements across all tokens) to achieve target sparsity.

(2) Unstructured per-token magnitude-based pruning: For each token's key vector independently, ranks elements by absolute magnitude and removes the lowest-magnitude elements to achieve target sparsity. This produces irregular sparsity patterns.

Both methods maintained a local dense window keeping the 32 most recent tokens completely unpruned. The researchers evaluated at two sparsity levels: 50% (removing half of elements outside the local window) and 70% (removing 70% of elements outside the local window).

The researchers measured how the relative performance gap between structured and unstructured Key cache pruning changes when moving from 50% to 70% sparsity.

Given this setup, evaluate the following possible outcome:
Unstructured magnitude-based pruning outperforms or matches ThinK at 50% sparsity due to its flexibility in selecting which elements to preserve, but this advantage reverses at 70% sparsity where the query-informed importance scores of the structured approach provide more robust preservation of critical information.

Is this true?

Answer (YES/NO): NO